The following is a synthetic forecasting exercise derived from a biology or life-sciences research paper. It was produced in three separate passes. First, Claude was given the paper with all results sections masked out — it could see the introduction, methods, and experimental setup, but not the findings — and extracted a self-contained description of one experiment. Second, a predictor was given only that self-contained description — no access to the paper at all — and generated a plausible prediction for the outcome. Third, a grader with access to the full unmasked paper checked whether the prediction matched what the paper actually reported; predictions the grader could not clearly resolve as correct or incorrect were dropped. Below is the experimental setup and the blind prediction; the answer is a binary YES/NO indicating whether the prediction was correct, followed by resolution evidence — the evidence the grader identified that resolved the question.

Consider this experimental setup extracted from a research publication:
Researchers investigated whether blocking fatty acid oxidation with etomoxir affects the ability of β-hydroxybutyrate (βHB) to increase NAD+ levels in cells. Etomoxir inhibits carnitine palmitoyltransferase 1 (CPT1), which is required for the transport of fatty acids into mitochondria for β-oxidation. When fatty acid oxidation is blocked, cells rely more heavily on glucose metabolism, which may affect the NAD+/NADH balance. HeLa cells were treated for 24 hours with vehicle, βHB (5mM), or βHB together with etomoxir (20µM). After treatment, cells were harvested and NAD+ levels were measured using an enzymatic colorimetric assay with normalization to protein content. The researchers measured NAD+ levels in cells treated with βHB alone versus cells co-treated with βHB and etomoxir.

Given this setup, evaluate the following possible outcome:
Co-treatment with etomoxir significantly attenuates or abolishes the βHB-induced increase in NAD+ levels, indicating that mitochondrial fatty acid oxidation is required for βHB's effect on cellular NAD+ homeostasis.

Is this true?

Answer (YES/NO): YES